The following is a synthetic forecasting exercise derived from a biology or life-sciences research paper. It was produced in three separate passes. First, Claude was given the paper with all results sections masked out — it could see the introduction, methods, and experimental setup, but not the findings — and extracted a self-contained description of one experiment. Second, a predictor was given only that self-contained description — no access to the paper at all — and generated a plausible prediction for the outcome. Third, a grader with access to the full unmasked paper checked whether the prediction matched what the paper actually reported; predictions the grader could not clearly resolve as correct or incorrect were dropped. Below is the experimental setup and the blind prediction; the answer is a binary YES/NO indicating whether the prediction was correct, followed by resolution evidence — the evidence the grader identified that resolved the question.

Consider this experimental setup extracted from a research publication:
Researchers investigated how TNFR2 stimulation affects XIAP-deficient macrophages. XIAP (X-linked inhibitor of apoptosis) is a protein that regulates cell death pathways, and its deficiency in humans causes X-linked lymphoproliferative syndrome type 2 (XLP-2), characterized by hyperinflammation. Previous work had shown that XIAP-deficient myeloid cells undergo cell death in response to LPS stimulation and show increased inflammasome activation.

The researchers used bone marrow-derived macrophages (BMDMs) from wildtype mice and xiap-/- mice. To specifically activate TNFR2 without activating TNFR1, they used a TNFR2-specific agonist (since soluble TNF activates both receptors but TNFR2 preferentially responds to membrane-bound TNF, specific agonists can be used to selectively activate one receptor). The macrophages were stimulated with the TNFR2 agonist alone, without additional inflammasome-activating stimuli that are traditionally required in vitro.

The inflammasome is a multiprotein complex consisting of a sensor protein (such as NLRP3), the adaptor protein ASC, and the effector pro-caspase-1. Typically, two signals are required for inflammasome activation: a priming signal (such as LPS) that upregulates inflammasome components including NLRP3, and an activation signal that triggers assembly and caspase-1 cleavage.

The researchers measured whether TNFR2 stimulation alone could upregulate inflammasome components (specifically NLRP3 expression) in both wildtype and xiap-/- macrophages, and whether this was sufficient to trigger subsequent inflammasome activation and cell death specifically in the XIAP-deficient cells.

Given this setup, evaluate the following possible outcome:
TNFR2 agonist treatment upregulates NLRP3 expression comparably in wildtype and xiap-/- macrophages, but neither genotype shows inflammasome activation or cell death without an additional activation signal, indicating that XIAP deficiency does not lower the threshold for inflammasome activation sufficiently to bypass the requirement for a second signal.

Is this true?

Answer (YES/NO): NO